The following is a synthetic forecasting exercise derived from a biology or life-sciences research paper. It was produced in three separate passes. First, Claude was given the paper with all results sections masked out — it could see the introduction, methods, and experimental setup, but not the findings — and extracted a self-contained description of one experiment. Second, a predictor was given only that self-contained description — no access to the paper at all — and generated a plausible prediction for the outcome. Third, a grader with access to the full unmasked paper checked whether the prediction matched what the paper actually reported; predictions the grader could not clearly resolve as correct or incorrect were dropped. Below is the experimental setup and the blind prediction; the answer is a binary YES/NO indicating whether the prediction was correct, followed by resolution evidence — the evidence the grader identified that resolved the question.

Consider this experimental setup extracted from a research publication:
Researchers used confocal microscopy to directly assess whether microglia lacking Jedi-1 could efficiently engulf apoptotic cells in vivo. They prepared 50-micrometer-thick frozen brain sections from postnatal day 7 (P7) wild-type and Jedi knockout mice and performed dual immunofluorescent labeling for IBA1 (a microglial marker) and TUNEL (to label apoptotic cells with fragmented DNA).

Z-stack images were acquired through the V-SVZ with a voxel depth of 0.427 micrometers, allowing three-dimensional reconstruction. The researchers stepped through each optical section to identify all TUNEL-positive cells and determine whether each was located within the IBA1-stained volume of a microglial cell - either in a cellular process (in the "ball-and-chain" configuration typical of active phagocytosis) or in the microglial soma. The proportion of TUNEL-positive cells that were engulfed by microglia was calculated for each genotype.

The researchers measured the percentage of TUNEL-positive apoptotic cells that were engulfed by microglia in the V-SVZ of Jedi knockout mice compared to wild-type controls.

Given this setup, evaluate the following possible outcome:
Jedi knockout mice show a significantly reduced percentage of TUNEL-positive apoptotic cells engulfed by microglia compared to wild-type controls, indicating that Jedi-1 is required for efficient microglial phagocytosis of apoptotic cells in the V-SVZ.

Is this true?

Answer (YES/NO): YES